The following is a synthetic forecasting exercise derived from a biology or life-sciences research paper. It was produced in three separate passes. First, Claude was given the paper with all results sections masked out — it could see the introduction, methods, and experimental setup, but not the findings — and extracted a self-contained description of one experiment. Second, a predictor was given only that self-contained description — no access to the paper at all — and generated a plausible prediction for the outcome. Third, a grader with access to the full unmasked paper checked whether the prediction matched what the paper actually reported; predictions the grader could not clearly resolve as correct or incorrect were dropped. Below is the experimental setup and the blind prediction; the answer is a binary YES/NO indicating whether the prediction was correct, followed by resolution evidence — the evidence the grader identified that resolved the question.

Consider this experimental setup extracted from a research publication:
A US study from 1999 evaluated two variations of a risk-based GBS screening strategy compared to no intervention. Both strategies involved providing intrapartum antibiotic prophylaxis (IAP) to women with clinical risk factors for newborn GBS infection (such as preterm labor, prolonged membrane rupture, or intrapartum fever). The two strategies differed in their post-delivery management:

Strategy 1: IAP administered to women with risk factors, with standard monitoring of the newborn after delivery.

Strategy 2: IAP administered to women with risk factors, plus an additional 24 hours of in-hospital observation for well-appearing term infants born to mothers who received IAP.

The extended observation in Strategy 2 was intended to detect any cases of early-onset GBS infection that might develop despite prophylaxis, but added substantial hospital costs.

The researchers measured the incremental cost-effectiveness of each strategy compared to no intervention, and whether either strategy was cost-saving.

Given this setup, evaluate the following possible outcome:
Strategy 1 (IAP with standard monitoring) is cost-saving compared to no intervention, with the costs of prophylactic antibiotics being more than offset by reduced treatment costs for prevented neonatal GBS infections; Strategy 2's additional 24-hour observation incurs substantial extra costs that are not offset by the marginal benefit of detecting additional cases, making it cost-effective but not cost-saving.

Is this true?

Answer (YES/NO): NO